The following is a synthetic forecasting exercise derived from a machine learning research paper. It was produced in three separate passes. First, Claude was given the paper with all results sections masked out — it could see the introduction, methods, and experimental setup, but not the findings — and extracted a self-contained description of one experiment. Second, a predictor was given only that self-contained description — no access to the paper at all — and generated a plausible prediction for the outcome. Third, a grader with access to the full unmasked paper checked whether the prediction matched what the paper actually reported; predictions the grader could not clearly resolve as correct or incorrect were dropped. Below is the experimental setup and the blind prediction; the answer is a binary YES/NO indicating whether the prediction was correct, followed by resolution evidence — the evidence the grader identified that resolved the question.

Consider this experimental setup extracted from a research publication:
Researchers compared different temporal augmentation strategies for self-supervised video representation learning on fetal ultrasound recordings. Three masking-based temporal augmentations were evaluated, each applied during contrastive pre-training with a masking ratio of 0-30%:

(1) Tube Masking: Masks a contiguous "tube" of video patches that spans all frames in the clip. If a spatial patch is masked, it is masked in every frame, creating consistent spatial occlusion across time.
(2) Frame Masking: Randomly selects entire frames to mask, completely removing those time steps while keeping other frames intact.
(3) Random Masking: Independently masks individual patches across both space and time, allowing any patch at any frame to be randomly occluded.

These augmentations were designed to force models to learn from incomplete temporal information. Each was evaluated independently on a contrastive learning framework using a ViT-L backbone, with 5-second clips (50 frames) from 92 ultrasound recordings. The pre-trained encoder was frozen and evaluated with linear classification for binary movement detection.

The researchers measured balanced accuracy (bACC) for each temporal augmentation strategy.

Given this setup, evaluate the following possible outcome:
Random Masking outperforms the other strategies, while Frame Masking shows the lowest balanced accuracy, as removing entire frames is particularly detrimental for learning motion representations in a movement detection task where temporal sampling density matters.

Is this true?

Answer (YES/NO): YES